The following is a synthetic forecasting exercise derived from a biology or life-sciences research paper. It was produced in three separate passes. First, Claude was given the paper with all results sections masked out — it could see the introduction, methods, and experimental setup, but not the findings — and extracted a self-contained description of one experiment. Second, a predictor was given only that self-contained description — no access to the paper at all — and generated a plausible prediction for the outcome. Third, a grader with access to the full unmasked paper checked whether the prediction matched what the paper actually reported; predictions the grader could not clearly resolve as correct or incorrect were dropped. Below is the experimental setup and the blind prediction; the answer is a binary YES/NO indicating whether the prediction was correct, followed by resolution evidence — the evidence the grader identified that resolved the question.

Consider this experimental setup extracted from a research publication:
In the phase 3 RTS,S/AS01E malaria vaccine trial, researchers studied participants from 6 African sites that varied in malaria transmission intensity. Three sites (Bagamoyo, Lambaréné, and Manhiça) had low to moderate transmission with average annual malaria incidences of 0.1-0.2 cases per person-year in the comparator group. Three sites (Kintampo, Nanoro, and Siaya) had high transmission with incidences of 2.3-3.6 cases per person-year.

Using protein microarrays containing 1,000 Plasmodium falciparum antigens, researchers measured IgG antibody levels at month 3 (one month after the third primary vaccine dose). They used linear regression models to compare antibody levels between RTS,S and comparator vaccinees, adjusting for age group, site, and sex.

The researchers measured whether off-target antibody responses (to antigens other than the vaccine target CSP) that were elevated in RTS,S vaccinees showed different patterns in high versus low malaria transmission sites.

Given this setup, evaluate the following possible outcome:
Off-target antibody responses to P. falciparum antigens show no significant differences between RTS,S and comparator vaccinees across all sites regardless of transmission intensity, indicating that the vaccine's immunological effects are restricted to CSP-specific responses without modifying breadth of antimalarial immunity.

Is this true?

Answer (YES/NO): NO